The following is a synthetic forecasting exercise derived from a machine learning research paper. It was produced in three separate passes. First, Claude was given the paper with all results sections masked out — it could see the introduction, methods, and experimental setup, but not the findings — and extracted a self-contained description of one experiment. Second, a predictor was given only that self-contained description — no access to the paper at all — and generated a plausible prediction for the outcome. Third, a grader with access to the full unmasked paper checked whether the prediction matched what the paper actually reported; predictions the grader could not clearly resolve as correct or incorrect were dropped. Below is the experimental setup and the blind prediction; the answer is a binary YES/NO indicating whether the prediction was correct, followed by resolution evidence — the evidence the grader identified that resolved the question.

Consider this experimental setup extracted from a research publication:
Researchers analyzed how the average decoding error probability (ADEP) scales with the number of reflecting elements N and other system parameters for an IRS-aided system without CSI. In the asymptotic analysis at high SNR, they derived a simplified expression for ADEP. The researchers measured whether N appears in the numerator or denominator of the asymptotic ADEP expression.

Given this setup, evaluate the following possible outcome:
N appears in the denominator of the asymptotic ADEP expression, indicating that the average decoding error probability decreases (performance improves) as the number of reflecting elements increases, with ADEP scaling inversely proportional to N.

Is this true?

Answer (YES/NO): NO